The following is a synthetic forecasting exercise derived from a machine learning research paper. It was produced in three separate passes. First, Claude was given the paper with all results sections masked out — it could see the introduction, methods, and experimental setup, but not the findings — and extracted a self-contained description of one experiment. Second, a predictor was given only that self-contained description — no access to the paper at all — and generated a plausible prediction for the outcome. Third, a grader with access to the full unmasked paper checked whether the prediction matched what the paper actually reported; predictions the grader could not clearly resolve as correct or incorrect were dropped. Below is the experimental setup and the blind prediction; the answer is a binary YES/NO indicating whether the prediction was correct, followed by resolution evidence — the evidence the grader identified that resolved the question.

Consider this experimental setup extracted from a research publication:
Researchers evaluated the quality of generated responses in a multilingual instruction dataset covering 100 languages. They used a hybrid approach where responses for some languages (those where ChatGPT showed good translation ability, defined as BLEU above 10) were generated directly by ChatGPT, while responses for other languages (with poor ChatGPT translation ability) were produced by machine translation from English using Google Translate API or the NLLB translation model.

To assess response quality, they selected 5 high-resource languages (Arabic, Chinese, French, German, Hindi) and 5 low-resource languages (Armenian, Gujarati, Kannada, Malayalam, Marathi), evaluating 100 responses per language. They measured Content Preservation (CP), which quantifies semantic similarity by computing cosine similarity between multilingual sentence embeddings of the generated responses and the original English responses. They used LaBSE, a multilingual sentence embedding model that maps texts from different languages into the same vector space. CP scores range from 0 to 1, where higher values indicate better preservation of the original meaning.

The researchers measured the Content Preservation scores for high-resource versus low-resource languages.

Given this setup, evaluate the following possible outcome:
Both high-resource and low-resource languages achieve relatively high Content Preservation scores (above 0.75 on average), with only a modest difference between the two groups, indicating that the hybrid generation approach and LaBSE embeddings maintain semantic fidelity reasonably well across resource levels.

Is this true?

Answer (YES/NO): NO